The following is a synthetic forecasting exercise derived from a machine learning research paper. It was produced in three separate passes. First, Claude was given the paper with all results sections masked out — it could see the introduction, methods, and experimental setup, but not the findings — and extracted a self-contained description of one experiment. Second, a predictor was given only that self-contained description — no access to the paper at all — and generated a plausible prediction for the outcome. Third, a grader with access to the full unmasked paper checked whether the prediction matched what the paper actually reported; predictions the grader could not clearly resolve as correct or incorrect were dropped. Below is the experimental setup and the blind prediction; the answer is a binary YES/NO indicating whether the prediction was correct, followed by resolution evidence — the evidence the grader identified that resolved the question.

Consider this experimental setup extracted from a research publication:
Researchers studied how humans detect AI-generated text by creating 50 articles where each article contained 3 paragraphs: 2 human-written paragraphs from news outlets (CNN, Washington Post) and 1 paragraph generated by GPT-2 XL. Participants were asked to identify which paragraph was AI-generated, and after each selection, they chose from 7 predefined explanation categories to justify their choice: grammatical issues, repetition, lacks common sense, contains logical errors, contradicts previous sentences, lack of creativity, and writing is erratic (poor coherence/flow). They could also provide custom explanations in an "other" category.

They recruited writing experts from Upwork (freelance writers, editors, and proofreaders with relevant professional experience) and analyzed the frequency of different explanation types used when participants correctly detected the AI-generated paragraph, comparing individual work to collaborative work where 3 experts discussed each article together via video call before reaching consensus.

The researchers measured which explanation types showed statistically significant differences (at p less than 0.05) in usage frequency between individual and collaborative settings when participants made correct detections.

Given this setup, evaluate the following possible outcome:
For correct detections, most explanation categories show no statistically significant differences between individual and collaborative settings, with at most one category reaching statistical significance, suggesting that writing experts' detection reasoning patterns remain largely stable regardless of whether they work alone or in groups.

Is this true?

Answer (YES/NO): NO